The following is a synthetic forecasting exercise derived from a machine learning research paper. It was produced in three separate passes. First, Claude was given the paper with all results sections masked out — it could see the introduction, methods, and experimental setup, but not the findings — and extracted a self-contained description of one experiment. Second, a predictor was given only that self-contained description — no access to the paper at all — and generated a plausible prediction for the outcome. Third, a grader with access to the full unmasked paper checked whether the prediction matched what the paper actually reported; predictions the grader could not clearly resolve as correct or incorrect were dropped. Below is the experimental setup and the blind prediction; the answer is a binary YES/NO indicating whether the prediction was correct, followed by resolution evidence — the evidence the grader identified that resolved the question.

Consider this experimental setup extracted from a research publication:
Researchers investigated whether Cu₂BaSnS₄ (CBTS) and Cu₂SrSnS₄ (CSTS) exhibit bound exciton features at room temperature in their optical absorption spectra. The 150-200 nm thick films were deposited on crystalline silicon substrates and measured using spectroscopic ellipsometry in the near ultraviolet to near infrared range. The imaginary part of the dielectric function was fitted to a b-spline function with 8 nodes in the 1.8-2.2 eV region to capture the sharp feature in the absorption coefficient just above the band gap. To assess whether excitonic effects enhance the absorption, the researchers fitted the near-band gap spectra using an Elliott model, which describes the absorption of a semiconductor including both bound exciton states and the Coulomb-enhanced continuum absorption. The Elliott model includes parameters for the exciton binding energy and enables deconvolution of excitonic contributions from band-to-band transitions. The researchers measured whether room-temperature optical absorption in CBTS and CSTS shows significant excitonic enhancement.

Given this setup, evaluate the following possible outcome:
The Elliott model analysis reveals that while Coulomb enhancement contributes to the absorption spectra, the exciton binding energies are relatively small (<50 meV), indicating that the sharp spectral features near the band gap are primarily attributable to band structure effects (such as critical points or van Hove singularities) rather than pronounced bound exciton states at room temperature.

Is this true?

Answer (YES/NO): NO